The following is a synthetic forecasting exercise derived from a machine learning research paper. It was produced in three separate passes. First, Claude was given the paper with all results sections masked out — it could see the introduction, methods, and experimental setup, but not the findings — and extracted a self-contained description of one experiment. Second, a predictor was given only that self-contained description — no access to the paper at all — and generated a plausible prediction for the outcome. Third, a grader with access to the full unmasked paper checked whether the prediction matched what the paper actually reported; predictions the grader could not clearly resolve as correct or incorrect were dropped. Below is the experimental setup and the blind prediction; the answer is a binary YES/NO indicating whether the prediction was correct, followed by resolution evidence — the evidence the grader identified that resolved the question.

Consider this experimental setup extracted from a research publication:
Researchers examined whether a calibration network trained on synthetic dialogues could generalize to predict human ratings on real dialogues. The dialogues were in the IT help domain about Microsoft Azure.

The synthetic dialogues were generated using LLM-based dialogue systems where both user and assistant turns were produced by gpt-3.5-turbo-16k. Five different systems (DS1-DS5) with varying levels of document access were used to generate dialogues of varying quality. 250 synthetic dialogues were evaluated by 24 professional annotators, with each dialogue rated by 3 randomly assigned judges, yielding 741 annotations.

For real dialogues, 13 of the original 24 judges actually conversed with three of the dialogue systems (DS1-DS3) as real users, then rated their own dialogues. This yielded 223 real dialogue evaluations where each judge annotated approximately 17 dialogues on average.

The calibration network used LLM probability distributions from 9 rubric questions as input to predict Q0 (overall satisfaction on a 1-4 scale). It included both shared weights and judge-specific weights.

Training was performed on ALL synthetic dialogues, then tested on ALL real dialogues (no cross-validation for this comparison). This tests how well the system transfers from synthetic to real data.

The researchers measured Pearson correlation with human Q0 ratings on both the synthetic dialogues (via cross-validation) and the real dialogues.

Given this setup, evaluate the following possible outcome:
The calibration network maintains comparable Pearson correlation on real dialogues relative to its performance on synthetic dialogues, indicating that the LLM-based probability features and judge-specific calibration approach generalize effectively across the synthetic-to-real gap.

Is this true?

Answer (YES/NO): YES